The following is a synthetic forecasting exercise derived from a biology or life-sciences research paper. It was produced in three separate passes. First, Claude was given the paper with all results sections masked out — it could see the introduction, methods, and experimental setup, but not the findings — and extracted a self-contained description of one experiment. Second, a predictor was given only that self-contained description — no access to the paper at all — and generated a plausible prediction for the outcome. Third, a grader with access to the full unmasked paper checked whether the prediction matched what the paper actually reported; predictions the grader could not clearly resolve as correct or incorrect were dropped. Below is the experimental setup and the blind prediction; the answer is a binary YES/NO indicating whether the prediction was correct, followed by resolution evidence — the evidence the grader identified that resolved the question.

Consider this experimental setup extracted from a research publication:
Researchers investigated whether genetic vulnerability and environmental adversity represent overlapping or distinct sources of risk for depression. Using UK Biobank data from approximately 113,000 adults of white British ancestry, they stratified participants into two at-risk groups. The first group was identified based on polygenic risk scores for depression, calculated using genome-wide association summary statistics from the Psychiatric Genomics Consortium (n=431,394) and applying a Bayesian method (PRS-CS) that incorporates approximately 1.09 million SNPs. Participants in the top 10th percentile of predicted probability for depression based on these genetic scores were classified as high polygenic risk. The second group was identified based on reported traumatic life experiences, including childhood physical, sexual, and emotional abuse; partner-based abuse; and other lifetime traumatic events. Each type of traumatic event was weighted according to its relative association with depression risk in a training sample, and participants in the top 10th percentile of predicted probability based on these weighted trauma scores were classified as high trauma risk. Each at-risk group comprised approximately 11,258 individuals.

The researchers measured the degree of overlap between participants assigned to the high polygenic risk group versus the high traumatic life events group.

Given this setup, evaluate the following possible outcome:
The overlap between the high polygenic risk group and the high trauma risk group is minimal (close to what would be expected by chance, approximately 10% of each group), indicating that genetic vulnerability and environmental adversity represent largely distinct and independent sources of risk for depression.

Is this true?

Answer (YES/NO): NO